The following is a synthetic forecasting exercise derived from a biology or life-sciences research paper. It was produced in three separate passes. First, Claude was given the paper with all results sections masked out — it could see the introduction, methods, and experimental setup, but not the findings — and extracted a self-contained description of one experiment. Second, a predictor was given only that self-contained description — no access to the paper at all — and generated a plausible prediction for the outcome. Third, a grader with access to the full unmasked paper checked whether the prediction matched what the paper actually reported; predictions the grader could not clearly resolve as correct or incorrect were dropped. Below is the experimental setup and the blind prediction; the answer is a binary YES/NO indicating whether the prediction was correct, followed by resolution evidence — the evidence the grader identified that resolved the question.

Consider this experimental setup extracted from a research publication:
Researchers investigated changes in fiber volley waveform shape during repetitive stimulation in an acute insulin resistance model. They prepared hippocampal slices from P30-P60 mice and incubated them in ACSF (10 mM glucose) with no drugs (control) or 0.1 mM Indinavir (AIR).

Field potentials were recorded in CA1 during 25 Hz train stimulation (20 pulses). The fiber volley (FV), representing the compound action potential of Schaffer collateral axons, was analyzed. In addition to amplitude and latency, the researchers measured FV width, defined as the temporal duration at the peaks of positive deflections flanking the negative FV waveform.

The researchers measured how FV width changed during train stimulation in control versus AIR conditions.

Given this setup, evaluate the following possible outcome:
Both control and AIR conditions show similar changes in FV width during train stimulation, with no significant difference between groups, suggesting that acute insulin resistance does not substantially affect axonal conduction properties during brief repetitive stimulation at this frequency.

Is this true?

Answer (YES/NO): NO